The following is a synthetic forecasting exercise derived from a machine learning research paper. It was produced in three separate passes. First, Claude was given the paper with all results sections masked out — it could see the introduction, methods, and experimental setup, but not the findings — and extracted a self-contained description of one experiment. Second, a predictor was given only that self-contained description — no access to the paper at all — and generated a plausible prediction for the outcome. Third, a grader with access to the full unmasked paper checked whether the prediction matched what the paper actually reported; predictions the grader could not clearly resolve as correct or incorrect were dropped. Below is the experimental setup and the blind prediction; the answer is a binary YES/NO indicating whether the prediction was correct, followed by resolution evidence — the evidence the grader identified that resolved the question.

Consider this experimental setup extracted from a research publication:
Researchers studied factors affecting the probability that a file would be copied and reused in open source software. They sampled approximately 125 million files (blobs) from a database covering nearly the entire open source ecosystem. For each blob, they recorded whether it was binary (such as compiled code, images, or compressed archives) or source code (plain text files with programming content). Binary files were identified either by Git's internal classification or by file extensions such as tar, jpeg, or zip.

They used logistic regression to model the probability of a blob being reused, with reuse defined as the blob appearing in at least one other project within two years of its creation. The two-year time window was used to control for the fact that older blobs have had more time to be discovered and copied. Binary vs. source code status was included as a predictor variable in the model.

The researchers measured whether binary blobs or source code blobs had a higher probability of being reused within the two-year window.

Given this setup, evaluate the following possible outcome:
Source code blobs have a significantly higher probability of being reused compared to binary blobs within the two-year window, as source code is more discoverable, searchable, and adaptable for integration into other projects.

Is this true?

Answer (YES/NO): NO